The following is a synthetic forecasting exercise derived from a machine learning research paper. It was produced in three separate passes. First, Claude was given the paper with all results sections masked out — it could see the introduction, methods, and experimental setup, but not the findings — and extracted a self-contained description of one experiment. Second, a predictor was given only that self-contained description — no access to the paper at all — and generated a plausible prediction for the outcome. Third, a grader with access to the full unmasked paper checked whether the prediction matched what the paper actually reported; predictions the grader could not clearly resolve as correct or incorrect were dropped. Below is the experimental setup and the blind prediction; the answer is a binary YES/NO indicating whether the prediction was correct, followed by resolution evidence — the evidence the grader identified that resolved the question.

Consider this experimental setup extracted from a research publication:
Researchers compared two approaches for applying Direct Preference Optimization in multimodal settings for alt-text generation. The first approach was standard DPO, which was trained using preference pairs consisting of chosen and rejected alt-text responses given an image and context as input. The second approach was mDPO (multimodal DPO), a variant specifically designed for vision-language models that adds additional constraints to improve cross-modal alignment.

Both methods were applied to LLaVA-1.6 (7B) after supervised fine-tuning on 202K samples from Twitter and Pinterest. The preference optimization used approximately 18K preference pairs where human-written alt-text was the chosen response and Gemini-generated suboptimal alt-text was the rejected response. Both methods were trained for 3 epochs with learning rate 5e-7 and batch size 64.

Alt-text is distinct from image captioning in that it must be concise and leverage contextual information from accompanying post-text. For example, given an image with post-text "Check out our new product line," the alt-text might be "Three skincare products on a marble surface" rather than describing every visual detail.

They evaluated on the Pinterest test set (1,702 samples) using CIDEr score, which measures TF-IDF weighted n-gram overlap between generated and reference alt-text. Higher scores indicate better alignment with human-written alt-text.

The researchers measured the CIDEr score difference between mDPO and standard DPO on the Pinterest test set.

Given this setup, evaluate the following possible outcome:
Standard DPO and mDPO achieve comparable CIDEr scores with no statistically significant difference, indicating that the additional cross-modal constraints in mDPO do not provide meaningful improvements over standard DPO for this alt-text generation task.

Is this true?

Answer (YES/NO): NO